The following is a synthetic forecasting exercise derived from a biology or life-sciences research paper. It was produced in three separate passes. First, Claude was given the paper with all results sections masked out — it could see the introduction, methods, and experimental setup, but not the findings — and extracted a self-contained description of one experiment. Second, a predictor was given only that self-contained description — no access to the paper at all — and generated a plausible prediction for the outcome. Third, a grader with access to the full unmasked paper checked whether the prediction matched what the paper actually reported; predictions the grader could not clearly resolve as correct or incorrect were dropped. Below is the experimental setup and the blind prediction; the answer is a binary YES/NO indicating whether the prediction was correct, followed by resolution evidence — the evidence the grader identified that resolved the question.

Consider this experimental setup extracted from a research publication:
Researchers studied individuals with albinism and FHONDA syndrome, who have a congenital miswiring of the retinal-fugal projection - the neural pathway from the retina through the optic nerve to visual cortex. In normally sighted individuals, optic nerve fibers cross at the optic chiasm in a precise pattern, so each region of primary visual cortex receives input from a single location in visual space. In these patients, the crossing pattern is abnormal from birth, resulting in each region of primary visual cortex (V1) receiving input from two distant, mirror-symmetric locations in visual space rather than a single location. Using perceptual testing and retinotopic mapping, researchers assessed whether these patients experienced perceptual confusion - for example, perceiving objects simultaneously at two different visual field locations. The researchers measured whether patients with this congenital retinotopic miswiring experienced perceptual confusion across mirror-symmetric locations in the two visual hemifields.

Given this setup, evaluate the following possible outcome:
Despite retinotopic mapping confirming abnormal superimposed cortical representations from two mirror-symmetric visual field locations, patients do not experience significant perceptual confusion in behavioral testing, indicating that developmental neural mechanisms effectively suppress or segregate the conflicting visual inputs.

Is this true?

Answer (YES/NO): YES